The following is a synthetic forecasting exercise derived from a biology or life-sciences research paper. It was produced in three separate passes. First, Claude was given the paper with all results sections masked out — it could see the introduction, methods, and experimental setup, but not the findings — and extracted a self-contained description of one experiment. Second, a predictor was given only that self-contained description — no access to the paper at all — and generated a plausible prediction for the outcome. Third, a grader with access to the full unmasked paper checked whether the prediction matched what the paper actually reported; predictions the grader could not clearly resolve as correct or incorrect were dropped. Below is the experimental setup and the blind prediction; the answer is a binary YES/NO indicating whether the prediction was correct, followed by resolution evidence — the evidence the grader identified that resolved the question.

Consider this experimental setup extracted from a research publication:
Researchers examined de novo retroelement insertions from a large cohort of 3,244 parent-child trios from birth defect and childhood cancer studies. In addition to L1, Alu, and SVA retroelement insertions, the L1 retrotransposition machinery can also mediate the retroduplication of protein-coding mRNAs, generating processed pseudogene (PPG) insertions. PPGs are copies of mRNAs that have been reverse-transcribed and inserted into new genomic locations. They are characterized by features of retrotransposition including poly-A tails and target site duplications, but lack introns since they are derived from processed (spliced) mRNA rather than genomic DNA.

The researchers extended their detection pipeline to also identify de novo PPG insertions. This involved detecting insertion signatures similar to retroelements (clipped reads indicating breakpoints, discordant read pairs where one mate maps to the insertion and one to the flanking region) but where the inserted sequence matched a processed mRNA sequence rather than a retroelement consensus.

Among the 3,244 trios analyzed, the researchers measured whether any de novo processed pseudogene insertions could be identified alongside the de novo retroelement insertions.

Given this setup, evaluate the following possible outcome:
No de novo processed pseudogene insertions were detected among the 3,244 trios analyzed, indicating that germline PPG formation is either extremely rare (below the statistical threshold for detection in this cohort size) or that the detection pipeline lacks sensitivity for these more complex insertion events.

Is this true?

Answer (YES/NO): NO